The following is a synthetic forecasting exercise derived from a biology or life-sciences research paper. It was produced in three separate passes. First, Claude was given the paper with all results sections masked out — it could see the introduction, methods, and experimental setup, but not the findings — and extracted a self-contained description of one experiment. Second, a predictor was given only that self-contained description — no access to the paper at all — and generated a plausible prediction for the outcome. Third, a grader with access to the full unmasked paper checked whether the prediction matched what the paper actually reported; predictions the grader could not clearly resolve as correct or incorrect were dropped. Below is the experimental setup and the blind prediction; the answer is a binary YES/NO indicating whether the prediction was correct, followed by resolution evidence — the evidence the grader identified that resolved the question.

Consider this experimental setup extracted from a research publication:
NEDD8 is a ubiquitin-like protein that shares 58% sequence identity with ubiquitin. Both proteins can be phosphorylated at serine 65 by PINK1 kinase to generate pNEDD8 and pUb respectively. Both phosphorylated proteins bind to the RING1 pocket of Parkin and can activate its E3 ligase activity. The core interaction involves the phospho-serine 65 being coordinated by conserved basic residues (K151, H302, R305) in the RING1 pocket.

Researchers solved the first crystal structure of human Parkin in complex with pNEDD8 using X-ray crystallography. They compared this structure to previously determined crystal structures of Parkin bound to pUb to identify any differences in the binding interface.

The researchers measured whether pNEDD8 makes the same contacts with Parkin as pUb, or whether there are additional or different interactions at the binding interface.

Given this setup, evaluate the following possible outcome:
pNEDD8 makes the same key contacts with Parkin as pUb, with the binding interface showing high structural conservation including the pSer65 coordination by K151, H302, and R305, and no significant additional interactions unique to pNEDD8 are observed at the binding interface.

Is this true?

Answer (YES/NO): NO